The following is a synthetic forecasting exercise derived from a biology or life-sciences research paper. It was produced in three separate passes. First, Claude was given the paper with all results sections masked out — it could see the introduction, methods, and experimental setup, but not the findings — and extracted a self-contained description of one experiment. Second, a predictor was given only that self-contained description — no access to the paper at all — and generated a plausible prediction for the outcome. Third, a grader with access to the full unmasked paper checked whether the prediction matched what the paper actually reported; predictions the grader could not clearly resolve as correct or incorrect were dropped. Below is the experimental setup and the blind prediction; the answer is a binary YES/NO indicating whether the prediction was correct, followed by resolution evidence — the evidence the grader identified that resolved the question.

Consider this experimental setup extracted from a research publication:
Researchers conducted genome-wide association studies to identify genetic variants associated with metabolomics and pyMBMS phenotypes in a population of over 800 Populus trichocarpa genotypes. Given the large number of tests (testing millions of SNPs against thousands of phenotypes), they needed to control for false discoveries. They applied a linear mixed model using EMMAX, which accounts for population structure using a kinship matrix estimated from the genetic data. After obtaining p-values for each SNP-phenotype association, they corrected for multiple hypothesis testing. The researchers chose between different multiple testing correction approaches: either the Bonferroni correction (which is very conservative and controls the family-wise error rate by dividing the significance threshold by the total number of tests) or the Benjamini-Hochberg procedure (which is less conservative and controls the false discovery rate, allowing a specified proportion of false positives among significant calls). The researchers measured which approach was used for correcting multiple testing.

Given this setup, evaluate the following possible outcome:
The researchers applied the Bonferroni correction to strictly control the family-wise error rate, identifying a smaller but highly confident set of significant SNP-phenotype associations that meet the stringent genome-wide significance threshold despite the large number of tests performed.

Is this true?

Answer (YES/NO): NO